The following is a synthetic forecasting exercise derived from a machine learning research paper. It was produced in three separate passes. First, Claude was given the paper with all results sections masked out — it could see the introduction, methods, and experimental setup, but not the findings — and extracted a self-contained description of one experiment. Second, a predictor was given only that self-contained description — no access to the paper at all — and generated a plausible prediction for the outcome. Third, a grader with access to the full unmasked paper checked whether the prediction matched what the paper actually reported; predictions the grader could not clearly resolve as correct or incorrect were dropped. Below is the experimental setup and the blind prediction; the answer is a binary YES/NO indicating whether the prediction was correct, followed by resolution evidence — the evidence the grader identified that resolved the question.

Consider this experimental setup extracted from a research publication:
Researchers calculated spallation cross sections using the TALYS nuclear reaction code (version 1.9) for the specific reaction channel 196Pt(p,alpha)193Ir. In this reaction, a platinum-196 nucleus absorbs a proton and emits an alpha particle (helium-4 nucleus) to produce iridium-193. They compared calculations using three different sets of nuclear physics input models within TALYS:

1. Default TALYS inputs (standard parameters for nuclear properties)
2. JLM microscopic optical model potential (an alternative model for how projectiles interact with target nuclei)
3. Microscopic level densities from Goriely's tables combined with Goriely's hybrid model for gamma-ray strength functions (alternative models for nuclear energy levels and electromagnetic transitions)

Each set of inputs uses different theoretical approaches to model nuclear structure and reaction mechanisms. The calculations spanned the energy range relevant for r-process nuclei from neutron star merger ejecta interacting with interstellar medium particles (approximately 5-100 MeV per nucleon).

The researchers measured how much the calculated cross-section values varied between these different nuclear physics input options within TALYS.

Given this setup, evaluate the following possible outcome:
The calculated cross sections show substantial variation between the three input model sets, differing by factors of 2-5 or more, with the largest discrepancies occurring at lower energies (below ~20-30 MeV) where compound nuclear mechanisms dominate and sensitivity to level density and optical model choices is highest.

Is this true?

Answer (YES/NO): NO